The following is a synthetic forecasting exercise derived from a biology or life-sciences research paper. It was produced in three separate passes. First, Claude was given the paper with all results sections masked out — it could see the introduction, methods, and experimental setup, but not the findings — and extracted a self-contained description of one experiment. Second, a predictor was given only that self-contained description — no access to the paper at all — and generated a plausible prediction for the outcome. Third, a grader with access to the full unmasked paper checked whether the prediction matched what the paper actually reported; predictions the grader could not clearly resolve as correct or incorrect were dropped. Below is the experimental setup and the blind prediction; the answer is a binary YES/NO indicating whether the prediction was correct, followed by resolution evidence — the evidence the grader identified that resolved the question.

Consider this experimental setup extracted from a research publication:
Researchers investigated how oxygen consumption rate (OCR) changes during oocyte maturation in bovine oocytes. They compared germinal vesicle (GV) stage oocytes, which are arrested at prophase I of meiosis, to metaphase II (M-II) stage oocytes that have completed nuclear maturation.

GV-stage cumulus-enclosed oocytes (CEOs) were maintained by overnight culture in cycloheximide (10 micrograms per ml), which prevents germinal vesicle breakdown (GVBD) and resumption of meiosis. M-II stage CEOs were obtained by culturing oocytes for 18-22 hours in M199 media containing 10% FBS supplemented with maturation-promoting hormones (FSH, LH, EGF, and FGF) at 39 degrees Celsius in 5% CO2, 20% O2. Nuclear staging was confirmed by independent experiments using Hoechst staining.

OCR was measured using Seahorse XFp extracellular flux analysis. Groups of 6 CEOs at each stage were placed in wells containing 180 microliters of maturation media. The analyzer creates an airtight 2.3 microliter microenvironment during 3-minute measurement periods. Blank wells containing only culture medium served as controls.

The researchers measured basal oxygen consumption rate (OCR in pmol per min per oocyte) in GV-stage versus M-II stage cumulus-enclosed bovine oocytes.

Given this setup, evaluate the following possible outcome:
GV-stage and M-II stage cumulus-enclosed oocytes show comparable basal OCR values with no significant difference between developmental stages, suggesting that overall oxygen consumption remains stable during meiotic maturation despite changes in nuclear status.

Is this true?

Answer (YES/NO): YES